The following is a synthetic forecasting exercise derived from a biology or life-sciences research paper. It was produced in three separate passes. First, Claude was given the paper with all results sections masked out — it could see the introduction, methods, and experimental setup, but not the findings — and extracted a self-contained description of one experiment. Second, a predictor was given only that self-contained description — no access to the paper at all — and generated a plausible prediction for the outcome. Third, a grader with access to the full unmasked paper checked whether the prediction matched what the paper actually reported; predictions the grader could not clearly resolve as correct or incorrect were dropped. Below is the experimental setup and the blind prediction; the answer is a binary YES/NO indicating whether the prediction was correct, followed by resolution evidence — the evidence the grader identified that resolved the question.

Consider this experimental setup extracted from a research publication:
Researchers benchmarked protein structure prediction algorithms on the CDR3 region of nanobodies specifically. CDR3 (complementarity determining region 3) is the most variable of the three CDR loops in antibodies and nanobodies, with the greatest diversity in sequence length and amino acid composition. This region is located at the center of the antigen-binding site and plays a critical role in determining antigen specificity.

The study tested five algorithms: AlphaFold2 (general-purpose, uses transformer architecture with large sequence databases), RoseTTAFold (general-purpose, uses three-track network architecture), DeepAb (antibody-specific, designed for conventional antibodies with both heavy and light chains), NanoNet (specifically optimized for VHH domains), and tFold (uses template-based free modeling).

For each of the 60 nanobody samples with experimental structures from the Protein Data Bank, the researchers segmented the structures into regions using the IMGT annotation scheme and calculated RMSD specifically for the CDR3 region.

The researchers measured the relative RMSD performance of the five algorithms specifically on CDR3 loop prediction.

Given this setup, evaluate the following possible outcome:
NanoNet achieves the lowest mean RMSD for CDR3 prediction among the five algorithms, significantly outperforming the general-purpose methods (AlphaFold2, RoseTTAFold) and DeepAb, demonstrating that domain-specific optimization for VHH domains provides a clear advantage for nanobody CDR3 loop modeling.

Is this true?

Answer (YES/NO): YES